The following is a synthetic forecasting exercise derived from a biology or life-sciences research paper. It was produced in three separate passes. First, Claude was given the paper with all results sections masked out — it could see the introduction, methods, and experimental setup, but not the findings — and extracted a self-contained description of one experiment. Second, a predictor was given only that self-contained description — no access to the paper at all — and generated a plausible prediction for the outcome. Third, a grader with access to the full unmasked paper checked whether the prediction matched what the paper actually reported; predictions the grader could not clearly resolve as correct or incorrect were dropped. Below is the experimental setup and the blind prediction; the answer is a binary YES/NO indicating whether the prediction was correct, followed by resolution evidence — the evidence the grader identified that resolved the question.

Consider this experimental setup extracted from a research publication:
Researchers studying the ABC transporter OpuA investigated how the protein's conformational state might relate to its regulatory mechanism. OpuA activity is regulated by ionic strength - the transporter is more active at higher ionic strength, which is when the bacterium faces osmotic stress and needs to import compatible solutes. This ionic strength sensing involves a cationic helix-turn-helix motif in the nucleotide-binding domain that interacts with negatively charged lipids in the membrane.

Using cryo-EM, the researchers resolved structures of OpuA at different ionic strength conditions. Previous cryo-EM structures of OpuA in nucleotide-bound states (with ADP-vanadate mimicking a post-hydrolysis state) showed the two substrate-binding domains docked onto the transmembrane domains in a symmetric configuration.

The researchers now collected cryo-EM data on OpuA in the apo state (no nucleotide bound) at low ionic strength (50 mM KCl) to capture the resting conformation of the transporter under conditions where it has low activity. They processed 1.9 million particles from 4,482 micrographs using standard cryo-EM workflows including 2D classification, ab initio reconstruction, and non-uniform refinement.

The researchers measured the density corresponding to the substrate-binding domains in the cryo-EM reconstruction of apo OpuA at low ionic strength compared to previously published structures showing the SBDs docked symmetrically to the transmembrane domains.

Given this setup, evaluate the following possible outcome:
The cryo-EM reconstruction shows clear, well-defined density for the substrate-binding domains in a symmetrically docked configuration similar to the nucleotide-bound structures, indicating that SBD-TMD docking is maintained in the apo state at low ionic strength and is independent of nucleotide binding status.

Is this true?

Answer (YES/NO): NO